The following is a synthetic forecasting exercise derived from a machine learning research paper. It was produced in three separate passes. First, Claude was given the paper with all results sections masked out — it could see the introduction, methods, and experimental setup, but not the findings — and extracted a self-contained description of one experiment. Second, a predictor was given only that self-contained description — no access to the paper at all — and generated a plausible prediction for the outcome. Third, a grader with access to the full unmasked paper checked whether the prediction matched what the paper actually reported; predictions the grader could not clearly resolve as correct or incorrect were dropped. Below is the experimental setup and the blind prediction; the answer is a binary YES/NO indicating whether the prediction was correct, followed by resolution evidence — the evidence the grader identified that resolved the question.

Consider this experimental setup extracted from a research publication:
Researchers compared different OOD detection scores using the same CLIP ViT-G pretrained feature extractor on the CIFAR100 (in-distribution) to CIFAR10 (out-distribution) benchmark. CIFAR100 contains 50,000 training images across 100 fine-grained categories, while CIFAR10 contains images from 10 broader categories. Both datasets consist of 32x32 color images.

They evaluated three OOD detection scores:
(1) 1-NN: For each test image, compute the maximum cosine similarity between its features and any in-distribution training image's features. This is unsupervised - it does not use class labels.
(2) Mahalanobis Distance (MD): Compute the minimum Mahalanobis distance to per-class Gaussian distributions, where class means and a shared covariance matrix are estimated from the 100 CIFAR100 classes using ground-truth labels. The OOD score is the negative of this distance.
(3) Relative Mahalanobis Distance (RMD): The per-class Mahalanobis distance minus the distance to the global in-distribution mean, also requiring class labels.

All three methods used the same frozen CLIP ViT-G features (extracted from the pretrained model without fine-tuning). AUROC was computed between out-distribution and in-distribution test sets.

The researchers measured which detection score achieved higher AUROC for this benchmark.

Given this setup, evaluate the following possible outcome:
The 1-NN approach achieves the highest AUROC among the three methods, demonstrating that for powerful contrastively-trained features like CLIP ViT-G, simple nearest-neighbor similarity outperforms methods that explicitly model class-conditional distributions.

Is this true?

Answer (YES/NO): NO